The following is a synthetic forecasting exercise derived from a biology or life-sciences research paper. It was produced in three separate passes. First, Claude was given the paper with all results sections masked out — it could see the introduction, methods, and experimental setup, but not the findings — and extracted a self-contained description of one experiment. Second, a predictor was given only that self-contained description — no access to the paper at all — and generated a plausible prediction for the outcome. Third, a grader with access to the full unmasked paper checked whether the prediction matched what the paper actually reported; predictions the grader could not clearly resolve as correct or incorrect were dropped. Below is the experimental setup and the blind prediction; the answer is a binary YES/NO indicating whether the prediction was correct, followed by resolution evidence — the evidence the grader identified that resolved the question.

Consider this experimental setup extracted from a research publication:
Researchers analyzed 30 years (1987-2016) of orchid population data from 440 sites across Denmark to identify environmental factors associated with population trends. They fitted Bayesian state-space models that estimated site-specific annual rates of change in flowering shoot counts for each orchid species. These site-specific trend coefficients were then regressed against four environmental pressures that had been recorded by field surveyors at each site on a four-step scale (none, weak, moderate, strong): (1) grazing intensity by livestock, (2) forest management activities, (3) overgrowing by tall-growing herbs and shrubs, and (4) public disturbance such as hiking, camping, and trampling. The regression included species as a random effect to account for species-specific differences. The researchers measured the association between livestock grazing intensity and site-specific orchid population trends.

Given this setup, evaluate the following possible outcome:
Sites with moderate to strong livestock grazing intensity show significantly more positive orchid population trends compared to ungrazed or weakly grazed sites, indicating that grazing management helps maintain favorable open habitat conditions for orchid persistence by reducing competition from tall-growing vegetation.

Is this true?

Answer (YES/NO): NO